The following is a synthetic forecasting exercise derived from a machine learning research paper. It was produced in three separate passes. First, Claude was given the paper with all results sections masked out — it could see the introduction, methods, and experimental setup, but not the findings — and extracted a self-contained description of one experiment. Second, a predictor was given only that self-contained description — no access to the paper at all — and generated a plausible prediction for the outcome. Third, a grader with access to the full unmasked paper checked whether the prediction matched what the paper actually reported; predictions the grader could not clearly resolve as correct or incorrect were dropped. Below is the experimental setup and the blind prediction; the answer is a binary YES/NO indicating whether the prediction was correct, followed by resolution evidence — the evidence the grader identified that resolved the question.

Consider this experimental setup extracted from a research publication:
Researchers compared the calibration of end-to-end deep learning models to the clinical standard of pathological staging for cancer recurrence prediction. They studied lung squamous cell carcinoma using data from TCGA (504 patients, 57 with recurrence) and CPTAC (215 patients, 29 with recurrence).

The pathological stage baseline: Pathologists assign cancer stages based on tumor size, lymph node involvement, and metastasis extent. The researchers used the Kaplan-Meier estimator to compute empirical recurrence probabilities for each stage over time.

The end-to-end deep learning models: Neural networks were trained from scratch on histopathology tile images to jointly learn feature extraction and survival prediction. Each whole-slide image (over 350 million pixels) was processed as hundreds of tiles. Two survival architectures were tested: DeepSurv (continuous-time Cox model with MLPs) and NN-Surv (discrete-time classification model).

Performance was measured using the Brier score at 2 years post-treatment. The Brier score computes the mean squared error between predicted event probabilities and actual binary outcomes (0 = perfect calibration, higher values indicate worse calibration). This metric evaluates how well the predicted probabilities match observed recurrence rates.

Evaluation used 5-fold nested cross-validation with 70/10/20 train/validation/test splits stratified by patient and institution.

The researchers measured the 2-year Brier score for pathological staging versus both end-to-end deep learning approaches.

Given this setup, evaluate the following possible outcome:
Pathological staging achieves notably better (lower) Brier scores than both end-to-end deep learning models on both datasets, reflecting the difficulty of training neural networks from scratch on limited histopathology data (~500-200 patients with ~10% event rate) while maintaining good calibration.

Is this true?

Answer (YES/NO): NO